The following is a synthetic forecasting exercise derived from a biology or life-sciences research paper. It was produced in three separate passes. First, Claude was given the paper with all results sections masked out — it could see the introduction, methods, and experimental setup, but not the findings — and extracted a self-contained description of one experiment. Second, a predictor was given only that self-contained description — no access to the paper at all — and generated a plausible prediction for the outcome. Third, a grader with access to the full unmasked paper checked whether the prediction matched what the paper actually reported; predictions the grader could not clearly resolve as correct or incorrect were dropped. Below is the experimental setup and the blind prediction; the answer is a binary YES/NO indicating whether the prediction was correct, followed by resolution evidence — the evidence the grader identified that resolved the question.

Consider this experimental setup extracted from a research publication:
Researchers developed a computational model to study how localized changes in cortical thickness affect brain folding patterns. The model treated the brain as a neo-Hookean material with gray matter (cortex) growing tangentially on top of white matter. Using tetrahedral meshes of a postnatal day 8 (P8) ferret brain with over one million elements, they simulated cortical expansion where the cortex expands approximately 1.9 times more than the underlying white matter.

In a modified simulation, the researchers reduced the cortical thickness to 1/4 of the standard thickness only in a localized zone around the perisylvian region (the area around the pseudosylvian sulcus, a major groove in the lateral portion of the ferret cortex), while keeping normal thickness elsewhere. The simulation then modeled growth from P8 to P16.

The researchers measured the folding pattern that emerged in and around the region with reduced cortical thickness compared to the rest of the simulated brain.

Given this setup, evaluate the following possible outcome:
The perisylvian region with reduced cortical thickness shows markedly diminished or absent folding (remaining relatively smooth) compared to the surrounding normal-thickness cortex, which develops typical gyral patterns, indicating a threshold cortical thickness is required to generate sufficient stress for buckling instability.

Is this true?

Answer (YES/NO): NO